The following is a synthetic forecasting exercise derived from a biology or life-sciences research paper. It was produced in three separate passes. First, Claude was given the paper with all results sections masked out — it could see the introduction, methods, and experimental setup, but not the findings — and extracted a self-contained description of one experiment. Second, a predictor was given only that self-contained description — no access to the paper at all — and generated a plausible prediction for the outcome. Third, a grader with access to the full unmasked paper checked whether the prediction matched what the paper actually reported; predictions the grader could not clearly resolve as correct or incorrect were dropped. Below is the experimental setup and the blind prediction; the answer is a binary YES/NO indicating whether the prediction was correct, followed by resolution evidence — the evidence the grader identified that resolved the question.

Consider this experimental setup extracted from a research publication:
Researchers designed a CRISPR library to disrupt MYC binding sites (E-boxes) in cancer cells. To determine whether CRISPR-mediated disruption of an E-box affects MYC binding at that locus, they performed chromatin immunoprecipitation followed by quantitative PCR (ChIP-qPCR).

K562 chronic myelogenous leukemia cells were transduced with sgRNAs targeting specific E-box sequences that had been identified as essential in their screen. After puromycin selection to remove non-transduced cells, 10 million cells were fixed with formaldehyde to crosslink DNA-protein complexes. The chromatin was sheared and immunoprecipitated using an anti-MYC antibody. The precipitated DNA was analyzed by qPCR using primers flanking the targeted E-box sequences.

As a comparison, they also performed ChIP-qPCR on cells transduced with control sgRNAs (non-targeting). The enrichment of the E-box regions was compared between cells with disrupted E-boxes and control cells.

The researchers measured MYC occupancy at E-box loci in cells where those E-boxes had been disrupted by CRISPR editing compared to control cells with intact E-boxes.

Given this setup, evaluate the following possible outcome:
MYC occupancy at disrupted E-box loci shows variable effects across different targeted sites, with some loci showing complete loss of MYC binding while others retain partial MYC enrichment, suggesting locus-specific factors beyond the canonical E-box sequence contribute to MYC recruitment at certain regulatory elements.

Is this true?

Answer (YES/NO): NO